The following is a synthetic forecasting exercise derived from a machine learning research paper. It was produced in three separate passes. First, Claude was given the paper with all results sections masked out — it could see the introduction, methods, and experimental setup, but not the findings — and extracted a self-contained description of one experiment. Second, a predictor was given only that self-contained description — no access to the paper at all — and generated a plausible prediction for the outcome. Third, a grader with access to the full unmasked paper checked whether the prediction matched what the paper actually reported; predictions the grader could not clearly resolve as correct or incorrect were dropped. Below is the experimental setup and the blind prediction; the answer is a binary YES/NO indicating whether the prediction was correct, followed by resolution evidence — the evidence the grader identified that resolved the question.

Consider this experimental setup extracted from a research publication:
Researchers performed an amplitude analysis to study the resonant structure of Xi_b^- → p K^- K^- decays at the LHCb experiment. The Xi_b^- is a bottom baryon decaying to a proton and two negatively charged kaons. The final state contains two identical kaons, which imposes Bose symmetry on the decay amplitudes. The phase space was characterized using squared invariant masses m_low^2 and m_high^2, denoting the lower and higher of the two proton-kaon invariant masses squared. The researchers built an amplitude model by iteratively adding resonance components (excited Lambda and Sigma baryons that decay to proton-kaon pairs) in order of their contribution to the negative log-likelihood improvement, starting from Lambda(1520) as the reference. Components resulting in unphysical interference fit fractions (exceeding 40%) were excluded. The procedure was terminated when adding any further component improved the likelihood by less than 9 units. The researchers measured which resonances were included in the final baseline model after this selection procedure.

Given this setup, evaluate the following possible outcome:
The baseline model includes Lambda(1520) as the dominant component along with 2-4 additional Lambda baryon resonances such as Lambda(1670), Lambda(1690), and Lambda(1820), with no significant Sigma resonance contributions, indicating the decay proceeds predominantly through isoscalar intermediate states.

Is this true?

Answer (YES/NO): NO